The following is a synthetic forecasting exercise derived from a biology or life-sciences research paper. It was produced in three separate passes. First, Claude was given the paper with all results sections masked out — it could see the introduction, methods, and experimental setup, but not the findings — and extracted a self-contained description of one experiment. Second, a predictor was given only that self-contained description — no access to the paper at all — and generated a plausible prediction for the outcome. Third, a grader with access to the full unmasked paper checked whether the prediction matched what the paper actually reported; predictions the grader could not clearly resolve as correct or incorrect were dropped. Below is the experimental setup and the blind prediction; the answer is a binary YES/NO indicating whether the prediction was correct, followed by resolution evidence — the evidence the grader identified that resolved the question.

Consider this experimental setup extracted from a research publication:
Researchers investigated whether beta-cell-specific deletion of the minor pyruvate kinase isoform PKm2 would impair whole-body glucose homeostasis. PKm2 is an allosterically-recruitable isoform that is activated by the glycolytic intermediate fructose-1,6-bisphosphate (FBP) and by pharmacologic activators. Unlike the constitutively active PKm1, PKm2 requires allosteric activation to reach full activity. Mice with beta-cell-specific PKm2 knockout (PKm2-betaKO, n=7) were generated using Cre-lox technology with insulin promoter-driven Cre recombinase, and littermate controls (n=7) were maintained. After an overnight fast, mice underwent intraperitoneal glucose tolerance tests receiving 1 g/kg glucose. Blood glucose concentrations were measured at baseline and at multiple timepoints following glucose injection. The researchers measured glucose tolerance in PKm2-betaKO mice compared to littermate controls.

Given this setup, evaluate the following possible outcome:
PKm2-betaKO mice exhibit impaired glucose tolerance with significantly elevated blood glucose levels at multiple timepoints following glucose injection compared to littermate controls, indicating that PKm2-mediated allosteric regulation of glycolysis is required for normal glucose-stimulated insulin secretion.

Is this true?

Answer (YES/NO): NO